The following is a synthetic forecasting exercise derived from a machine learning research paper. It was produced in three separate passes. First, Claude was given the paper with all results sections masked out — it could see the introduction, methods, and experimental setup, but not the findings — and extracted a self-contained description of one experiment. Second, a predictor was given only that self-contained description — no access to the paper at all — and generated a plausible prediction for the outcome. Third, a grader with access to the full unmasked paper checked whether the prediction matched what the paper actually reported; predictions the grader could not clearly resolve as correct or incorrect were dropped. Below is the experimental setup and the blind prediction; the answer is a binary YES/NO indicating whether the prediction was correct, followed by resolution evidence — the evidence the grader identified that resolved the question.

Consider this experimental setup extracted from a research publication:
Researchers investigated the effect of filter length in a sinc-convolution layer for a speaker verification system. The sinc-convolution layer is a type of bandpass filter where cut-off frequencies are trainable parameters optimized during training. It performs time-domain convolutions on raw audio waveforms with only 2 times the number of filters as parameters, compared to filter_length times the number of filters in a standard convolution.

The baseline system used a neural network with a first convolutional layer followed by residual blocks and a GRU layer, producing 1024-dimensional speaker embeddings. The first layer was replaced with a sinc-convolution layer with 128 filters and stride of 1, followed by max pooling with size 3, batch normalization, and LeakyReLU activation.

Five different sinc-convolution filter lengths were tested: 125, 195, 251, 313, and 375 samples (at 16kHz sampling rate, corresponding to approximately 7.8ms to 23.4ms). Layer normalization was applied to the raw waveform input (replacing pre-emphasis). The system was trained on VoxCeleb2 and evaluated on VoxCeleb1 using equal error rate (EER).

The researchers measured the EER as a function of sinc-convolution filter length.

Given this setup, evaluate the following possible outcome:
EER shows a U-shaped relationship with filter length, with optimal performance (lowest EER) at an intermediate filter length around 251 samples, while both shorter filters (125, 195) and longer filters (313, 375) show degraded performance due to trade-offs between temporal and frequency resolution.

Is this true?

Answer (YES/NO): NO